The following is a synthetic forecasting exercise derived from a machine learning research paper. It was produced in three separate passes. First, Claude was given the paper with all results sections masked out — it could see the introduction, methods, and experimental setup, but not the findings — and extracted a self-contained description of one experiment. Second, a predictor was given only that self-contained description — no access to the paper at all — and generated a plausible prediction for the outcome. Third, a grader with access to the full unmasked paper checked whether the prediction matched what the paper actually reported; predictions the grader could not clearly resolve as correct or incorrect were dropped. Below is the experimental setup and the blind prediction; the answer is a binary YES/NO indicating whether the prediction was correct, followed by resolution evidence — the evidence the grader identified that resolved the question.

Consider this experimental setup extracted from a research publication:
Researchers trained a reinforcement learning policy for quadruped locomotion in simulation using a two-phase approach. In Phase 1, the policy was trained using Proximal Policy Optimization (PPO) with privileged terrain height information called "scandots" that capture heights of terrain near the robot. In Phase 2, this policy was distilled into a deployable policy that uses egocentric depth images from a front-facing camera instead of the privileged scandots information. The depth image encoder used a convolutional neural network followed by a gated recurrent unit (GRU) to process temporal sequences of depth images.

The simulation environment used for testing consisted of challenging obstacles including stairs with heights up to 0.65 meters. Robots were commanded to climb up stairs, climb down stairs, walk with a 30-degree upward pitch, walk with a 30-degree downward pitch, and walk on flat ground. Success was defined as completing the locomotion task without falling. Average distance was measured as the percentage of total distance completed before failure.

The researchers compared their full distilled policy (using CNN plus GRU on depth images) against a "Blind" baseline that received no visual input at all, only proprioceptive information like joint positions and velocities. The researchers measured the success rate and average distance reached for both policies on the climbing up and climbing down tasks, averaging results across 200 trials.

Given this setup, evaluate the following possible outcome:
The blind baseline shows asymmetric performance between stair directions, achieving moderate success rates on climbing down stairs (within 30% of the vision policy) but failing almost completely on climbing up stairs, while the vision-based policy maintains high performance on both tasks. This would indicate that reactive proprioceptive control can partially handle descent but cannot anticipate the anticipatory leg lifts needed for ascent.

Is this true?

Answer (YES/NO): NO